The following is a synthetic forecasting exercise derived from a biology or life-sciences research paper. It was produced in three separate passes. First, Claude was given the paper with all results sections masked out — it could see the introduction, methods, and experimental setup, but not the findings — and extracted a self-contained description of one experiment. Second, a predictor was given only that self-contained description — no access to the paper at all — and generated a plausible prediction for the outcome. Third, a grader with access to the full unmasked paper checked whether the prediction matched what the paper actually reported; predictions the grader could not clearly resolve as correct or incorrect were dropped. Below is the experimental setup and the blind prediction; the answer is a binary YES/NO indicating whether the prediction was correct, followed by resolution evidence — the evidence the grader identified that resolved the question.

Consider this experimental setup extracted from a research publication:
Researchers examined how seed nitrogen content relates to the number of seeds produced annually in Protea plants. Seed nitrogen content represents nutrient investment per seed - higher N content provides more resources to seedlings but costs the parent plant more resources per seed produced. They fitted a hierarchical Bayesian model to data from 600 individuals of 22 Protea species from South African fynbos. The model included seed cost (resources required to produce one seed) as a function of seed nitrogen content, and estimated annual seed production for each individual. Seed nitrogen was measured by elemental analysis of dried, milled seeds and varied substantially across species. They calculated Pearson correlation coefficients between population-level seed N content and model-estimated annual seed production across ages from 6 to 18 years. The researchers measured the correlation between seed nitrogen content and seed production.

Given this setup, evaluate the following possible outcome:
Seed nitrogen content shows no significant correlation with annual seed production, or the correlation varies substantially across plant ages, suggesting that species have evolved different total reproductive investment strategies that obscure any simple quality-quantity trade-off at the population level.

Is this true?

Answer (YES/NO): NO